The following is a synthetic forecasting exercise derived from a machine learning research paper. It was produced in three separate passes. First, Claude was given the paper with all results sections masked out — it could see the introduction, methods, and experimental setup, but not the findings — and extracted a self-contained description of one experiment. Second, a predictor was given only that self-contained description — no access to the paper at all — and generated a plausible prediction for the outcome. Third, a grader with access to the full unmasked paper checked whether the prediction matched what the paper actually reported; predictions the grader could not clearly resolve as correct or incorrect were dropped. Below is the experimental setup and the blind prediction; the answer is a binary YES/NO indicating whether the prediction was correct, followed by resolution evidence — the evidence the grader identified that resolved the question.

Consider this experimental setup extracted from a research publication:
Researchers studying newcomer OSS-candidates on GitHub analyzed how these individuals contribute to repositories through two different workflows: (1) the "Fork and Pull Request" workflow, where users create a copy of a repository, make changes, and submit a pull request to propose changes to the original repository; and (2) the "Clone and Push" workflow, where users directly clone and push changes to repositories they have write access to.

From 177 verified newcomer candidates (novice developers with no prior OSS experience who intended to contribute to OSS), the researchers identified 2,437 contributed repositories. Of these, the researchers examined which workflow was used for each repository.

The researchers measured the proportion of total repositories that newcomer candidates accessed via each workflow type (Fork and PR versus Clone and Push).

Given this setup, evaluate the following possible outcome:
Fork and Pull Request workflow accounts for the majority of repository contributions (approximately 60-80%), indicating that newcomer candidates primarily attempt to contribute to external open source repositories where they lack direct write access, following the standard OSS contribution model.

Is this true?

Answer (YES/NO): NO